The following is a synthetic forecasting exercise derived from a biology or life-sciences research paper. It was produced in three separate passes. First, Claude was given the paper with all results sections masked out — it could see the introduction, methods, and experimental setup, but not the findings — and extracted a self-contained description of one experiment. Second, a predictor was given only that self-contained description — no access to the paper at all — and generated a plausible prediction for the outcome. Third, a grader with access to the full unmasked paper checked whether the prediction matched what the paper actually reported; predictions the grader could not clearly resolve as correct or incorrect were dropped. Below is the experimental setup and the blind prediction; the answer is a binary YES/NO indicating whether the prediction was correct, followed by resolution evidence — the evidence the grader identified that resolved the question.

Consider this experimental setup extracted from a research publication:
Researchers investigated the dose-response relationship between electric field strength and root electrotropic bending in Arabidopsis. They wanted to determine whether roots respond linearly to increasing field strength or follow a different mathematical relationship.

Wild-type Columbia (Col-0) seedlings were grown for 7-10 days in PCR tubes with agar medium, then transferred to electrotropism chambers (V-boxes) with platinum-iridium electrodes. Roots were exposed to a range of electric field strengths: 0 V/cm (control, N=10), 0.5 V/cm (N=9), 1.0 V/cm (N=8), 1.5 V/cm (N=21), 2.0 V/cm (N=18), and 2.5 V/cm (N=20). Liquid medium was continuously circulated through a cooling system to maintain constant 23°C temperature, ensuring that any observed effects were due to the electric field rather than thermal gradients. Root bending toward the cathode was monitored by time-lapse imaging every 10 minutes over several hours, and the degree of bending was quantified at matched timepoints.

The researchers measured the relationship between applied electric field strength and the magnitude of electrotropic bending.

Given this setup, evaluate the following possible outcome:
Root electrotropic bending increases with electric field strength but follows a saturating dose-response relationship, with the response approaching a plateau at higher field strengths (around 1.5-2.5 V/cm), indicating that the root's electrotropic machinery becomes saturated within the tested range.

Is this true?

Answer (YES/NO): NO